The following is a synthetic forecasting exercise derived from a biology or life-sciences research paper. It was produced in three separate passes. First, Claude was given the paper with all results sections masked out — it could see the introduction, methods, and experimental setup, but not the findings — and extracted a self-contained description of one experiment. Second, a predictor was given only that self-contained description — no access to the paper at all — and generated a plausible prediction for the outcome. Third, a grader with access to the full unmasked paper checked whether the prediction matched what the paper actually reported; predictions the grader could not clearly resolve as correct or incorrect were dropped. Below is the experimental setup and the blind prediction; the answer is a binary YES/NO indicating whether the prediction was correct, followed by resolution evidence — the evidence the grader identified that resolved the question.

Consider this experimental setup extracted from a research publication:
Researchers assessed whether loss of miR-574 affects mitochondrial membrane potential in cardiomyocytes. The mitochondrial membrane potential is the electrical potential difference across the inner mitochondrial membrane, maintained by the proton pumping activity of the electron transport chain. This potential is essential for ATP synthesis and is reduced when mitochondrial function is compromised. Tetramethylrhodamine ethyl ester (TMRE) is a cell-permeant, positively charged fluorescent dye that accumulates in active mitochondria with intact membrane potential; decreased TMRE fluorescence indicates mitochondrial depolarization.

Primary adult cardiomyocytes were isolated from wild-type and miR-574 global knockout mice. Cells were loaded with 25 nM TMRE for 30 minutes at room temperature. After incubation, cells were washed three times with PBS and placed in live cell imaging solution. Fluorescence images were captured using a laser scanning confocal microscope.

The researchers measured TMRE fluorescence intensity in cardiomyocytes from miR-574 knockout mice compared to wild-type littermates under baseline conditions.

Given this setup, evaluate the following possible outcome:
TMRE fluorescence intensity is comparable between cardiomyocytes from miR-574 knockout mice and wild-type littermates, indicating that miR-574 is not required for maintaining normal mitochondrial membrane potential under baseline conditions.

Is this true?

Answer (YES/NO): YES